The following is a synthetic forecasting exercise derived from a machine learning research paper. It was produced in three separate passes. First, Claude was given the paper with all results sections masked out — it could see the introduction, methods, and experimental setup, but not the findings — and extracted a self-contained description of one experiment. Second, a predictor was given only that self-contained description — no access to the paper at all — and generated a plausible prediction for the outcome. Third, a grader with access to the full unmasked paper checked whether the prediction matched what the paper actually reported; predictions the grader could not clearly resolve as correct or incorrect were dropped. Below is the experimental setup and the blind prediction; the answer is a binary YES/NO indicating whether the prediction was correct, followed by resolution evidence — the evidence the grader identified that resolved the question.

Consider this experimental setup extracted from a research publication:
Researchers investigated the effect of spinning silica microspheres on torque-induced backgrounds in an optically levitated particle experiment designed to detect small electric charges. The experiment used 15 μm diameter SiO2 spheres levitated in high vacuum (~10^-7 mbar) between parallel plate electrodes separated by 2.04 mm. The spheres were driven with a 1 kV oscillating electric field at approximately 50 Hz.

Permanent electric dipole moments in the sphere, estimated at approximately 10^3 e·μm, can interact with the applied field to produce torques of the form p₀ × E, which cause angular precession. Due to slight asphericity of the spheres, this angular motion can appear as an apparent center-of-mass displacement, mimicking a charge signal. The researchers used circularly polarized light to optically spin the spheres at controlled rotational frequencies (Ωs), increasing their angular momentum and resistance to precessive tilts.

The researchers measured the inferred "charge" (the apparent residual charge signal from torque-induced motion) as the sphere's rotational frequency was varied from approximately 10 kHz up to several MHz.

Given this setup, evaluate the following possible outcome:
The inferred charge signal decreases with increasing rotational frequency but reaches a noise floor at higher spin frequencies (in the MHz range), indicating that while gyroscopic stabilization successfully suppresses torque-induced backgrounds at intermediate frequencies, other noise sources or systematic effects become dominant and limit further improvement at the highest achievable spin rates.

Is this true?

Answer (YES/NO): YES